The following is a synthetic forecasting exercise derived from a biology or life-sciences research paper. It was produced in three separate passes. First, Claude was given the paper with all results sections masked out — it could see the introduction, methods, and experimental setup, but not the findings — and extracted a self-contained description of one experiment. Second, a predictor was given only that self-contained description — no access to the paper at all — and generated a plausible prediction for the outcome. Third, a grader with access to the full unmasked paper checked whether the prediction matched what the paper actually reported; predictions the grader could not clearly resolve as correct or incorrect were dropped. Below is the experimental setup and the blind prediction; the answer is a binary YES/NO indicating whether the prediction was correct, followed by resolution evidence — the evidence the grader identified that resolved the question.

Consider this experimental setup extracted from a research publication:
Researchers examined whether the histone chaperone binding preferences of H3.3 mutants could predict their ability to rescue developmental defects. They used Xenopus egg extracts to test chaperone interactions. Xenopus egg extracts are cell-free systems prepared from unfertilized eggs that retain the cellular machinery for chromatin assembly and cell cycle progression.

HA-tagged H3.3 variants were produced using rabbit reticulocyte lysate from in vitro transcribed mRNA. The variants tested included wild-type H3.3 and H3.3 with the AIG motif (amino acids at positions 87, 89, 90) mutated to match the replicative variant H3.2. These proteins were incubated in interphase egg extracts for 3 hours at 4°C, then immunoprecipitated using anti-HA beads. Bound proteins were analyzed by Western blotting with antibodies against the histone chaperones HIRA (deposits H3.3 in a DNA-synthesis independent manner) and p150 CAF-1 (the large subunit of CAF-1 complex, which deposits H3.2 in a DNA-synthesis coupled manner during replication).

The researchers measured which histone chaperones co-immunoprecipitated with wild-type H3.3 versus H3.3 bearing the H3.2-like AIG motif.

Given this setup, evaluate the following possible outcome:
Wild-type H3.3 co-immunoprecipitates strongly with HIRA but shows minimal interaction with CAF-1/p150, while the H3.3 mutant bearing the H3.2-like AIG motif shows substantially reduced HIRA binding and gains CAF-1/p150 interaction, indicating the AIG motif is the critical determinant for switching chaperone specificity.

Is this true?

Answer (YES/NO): YES